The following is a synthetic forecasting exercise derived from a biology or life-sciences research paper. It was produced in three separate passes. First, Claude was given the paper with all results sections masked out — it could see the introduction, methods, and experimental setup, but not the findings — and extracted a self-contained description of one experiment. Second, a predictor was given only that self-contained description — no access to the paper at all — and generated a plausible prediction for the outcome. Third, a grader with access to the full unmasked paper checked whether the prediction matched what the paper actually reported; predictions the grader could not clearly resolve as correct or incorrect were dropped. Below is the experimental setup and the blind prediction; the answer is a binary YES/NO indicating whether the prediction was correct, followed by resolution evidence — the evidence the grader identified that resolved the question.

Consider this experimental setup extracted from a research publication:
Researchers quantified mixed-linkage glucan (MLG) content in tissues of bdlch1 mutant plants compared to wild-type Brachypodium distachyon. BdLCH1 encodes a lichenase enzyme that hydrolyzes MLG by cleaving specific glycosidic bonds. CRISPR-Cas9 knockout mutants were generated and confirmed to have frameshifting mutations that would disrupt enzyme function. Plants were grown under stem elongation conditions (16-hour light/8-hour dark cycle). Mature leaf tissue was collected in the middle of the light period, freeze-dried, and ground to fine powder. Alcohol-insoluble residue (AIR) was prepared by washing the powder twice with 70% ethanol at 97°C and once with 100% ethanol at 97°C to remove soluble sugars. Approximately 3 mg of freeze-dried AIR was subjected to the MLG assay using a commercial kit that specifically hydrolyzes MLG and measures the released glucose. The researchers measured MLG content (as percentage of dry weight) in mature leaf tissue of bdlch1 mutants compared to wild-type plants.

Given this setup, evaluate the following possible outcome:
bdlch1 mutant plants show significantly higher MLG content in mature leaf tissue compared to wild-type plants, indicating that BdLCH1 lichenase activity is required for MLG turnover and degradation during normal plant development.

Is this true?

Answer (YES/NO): YES